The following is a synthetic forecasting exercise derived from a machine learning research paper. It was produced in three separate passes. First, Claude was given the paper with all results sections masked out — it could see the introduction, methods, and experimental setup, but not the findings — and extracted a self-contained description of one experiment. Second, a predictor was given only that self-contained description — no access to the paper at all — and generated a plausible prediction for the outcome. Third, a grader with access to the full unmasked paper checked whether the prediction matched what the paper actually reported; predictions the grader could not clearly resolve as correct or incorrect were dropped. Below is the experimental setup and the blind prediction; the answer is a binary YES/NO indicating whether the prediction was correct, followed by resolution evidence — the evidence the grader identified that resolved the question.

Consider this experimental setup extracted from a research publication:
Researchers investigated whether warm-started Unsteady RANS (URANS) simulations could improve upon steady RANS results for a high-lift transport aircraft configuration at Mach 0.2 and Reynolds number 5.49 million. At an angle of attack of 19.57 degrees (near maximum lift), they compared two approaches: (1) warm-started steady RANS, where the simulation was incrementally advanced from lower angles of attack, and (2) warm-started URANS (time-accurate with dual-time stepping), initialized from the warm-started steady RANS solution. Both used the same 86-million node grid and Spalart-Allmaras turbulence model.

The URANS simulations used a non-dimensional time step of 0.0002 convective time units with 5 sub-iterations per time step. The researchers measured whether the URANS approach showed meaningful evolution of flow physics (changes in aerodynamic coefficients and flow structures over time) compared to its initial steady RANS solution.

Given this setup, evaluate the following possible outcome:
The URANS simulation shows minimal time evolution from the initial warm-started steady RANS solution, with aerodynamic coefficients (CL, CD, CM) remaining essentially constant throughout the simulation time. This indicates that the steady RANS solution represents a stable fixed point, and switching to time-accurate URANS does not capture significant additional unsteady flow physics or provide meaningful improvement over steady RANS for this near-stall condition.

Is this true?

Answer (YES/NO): YES